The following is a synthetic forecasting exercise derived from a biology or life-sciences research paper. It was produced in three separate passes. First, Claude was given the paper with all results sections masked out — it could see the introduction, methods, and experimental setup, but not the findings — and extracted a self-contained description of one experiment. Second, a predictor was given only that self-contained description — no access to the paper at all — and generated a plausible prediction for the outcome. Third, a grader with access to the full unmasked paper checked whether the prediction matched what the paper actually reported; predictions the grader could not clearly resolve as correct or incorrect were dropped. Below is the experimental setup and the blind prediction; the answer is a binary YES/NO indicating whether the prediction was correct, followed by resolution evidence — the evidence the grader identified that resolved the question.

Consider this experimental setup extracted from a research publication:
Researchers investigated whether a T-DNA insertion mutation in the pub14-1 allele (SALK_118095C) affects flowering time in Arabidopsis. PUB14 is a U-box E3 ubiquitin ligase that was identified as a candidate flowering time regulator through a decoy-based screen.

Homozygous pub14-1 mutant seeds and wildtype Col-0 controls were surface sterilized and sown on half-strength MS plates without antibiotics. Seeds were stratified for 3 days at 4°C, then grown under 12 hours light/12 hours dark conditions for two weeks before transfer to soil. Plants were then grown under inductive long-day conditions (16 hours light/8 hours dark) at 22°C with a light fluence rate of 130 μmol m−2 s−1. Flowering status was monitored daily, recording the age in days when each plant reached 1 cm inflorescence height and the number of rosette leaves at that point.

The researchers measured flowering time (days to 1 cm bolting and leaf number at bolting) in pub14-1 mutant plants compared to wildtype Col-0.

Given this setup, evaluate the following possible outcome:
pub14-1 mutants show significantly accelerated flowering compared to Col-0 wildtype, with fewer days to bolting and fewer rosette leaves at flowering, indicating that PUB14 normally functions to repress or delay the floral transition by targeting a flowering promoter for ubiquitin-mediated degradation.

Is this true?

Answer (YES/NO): NO